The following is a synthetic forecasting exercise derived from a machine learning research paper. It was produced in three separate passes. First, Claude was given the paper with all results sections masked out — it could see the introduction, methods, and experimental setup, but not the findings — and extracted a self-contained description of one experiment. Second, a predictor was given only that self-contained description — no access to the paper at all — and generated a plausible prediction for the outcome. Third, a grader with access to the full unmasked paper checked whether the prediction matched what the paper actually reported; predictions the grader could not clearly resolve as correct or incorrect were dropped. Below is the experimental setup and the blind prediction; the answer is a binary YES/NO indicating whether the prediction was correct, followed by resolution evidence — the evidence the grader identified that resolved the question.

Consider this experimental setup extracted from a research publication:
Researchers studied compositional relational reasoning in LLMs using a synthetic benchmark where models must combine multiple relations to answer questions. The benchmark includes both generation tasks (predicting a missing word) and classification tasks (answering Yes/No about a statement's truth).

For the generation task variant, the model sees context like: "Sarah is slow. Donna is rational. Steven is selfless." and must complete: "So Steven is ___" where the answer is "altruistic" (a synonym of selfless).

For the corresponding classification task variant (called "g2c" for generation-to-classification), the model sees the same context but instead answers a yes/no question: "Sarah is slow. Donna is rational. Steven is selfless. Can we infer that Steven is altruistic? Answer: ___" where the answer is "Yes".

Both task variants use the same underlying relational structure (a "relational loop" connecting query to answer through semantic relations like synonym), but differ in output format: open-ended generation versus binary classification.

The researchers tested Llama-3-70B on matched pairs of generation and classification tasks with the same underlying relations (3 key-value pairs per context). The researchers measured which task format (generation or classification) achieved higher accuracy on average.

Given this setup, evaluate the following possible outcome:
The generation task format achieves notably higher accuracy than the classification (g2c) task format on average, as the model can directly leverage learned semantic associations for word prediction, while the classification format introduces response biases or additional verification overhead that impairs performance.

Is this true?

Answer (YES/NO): NO